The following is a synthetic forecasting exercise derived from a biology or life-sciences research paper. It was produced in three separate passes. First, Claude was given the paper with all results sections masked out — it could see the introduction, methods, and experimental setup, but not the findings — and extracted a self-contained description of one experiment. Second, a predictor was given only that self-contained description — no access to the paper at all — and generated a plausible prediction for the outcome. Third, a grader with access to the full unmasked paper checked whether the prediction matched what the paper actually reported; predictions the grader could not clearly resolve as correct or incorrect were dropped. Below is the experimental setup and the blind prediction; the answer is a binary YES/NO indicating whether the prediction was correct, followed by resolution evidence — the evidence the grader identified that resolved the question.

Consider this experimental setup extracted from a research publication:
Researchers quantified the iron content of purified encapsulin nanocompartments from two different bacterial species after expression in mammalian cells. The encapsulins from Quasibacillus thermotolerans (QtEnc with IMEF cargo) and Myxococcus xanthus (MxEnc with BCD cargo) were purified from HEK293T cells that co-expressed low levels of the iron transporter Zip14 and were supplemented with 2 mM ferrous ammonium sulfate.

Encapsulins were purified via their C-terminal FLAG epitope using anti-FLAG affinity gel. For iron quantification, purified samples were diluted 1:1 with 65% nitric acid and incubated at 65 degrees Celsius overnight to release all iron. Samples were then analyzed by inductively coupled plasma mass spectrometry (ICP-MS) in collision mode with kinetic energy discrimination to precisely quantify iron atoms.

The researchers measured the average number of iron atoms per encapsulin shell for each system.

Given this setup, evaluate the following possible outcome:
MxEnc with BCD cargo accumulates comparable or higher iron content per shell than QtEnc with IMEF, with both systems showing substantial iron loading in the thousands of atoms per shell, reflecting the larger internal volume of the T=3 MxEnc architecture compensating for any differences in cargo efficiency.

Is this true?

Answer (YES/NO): NO